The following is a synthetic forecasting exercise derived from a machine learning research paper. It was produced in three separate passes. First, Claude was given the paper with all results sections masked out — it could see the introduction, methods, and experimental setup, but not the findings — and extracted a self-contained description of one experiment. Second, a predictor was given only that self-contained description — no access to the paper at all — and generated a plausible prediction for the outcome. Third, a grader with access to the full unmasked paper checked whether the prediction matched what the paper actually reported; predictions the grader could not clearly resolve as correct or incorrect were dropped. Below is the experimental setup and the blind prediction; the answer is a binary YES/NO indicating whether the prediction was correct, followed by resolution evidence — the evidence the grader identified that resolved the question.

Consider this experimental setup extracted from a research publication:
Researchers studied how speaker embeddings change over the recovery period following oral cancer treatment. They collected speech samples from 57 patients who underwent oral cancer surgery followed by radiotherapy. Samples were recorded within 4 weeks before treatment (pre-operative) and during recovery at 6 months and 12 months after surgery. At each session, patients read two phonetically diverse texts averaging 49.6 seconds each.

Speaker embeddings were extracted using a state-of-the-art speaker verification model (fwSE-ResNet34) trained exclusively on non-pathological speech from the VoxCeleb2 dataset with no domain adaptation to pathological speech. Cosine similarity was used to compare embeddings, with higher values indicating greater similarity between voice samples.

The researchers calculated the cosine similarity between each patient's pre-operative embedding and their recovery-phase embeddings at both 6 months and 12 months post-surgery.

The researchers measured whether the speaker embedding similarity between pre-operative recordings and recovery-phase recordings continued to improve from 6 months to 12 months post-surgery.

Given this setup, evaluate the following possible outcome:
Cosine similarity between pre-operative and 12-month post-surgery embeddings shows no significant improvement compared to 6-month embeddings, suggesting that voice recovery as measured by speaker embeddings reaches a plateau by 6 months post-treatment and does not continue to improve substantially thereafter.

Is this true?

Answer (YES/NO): NO